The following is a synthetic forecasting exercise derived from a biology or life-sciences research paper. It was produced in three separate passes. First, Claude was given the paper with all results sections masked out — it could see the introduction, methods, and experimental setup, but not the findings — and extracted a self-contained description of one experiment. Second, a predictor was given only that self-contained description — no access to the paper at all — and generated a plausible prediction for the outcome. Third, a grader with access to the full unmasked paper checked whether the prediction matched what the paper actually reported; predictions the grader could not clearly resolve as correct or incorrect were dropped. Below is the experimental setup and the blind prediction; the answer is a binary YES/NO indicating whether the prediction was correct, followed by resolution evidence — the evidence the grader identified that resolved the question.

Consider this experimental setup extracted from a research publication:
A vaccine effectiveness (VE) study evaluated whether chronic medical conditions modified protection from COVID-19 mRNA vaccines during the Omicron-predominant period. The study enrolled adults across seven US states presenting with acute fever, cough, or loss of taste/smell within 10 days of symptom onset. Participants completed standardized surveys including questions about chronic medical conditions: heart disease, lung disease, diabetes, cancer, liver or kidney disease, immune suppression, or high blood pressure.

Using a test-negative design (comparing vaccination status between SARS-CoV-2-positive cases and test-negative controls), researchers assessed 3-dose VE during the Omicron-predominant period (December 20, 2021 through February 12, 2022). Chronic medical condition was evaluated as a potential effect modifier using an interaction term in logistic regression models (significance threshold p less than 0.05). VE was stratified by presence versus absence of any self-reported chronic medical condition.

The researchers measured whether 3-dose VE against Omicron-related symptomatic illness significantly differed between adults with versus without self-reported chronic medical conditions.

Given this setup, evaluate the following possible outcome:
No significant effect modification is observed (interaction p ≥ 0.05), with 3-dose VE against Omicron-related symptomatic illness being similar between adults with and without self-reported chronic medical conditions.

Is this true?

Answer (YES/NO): YES